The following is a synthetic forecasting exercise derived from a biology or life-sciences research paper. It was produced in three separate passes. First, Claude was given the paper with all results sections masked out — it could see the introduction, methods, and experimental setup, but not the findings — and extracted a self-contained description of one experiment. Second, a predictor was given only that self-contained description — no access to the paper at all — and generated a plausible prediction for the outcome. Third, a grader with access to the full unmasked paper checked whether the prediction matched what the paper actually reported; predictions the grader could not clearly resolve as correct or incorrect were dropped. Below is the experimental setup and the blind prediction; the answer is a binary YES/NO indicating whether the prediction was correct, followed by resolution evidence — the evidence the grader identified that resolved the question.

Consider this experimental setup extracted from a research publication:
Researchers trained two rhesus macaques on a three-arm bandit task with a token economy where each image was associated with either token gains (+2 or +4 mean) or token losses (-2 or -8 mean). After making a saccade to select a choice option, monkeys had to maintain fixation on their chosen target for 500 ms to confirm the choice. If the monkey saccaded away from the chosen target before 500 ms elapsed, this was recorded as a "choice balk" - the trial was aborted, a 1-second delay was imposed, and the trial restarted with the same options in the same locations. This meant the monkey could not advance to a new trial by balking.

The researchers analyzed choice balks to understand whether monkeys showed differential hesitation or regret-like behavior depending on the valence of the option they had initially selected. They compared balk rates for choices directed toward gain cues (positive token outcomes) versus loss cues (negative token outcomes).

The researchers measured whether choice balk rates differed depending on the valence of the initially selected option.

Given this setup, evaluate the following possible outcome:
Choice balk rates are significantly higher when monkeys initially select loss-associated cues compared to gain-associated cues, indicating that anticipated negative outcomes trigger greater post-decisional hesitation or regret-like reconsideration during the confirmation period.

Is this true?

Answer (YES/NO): YES